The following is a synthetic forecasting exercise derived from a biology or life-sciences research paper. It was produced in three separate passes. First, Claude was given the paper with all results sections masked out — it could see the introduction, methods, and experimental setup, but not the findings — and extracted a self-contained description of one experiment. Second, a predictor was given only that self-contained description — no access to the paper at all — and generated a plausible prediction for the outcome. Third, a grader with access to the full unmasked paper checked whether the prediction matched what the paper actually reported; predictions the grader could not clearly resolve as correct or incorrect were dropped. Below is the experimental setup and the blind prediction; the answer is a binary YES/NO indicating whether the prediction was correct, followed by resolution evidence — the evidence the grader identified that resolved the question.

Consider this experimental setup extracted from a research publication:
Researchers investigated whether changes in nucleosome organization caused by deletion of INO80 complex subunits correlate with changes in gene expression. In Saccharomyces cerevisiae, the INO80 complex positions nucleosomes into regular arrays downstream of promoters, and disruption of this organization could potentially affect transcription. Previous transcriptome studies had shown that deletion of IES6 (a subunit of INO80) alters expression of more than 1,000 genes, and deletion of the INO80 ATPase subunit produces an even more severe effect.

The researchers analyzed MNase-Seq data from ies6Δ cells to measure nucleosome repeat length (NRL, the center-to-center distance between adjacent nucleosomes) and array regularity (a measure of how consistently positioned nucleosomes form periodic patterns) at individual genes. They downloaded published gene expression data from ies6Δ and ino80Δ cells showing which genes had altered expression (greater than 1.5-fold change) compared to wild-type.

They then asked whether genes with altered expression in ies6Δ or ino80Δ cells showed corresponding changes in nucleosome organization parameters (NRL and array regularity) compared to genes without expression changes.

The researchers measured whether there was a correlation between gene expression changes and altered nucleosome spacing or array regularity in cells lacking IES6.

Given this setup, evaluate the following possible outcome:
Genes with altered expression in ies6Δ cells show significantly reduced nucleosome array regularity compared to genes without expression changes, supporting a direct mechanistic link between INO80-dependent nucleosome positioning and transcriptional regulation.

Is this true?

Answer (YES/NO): NO